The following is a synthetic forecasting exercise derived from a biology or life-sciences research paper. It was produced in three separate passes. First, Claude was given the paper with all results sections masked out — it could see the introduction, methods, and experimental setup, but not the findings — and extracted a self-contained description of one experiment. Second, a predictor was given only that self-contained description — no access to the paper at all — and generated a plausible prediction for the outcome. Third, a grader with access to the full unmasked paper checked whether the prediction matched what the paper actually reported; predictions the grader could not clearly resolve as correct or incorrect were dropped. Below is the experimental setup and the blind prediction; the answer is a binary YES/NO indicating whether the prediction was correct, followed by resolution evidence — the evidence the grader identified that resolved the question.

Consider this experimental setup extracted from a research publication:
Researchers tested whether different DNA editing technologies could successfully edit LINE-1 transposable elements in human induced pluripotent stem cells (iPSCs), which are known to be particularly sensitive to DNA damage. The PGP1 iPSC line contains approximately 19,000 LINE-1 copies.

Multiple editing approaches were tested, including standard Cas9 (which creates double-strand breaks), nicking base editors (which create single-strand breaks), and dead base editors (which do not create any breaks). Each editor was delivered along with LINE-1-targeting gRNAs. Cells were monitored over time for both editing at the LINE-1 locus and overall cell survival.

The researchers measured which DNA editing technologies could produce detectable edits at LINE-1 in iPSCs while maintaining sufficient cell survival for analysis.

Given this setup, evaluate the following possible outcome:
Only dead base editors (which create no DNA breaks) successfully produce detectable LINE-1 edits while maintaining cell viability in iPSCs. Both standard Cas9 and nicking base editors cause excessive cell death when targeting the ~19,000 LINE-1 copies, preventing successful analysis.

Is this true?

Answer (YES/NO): YES